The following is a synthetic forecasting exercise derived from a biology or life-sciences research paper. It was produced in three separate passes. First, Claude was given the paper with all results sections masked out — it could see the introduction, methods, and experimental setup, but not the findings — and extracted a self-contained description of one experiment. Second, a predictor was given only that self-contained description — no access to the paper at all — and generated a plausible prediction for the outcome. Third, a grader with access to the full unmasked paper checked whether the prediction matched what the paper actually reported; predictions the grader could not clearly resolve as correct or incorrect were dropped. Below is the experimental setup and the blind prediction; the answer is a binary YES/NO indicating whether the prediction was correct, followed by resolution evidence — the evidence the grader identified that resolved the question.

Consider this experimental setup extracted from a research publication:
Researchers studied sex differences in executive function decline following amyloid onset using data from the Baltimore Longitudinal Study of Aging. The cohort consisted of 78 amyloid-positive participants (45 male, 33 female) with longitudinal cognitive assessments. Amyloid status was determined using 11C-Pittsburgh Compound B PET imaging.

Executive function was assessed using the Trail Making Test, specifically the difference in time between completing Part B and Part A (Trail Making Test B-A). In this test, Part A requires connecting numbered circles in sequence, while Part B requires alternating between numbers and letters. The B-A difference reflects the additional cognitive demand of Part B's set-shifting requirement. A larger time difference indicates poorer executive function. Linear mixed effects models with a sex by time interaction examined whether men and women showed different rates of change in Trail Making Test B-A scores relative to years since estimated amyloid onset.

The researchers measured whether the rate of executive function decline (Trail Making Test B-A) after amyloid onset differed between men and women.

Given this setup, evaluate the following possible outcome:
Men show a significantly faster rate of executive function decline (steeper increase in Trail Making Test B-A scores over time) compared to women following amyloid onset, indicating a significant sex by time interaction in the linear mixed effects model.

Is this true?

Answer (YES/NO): YES